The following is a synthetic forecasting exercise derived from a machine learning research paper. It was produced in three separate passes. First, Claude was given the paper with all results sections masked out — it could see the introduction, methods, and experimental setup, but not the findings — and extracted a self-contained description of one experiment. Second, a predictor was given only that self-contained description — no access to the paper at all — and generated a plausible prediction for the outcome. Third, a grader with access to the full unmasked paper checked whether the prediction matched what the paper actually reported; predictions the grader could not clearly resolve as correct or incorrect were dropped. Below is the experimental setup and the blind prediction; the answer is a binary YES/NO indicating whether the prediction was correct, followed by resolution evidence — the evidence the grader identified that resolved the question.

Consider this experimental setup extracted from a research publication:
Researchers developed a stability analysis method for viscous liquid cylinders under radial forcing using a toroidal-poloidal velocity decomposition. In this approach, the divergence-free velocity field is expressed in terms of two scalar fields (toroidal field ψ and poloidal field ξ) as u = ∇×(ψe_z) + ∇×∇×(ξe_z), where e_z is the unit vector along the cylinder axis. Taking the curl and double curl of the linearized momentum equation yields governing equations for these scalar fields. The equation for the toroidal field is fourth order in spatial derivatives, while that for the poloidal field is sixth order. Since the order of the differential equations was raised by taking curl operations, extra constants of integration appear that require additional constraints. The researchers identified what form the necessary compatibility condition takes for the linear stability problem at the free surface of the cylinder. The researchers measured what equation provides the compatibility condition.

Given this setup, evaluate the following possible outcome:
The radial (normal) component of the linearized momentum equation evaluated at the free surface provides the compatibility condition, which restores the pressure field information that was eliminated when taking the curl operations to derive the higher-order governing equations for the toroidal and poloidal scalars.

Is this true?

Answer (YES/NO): NO